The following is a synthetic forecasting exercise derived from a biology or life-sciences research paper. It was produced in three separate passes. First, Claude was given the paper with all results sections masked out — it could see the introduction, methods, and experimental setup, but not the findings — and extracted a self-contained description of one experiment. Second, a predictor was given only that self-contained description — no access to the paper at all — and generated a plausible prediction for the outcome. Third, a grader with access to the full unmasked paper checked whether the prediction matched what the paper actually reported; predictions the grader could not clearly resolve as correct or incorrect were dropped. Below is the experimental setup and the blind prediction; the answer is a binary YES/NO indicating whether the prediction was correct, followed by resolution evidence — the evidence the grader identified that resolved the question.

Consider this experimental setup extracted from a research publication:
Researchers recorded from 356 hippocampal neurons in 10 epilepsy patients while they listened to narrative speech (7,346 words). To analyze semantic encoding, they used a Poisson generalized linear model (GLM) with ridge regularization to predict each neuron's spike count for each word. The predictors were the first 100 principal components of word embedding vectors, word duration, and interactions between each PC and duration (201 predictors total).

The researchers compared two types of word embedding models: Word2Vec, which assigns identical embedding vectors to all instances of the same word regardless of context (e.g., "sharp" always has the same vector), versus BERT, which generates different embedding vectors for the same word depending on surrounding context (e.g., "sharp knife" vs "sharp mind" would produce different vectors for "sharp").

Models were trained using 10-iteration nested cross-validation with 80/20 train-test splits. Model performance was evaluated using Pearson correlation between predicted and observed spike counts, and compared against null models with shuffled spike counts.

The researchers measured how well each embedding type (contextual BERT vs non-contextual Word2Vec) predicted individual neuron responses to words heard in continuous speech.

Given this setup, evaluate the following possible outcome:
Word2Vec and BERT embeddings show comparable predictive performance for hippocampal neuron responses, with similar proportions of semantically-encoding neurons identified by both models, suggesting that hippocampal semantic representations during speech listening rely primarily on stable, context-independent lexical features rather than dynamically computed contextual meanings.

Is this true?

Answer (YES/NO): NO